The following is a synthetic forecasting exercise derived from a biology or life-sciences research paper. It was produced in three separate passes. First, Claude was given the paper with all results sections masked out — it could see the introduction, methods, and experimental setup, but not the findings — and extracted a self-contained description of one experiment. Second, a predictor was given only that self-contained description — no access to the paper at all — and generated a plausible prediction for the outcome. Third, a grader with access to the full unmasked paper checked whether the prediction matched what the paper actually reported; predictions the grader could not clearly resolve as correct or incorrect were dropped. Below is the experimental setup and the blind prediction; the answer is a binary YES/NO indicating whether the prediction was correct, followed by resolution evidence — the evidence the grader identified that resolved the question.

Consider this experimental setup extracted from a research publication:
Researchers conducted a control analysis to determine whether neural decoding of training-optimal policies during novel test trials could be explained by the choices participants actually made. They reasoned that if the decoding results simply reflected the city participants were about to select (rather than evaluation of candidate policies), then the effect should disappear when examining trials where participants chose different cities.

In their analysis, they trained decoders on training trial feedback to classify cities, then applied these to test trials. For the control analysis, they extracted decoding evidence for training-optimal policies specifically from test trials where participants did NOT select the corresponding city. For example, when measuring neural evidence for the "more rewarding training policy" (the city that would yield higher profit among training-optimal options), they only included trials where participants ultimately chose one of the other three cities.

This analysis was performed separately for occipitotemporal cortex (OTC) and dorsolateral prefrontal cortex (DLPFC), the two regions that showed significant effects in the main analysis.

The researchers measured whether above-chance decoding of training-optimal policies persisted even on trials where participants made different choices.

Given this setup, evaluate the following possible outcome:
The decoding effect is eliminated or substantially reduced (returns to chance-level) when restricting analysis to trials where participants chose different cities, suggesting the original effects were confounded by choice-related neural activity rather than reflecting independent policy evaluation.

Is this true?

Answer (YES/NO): NO